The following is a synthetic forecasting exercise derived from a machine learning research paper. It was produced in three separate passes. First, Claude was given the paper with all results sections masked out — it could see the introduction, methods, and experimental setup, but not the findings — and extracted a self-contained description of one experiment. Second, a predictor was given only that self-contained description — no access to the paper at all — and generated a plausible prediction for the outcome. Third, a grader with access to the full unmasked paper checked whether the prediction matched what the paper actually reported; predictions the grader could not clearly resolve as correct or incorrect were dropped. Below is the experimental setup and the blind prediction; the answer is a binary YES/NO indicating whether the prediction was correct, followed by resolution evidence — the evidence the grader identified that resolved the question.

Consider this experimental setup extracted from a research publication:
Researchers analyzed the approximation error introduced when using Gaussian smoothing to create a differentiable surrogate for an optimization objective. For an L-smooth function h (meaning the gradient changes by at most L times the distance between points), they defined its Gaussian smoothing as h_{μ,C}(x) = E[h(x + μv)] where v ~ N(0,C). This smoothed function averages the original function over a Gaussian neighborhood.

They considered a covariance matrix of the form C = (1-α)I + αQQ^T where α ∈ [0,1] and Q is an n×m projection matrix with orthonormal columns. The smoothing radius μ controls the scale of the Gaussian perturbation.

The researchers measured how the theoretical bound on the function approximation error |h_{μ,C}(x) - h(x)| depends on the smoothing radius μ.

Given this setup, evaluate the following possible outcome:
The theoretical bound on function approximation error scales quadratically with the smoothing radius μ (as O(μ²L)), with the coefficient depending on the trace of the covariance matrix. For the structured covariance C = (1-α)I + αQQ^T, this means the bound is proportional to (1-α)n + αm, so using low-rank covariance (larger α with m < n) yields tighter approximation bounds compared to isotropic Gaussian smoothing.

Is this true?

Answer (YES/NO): YES